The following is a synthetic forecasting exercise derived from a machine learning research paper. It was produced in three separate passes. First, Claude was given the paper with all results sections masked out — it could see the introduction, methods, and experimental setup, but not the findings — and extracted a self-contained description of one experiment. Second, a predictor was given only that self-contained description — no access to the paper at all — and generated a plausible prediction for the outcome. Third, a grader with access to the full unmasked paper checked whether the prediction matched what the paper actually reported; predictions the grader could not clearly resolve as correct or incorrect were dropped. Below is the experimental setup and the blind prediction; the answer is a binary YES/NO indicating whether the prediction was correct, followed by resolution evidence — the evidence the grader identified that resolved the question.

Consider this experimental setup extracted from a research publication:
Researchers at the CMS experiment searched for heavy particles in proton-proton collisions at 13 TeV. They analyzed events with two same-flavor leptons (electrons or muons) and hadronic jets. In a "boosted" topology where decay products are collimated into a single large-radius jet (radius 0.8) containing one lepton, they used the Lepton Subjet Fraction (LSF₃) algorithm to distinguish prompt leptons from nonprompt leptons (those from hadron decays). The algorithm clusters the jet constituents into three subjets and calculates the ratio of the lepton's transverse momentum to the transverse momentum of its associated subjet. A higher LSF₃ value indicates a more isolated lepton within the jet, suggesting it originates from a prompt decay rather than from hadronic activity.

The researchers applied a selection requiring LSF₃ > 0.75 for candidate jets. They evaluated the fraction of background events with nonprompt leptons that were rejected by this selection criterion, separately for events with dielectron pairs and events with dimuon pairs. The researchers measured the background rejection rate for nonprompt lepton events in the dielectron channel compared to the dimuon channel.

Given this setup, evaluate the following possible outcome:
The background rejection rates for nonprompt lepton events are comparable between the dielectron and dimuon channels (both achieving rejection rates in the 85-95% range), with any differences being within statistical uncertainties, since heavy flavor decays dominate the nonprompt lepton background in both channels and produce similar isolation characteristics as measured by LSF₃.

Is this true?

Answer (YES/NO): NO